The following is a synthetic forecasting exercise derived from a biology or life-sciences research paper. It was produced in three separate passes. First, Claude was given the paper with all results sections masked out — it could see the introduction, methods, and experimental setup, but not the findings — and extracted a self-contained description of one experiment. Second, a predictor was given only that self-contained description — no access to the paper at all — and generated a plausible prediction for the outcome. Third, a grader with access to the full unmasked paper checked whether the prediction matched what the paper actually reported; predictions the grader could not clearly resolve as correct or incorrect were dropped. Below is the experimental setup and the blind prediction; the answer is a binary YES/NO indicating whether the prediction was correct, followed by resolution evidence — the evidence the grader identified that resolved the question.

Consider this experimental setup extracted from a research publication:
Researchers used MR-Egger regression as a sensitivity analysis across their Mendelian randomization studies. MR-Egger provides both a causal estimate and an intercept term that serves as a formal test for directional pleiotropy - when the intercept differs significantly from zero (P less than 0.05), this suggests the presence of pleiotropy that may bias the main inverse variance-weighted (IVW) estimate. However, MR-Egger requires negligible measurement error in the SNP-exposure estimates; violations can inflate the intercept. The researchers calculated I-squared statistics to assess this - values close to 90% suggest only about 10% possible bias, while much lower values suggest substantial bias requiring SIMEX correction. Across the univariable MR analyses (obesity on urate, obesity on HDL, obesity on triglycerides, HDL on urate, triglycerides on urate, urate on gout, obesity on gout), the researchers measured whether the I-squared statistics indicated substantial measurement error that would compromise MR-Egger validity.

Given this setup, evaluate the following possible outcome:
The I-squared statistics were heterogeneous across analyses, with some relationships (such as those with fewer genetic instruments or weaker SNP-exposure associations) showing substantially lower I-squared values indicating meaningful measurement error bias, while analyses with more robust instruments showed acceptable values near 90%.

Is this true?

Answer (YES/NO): NO